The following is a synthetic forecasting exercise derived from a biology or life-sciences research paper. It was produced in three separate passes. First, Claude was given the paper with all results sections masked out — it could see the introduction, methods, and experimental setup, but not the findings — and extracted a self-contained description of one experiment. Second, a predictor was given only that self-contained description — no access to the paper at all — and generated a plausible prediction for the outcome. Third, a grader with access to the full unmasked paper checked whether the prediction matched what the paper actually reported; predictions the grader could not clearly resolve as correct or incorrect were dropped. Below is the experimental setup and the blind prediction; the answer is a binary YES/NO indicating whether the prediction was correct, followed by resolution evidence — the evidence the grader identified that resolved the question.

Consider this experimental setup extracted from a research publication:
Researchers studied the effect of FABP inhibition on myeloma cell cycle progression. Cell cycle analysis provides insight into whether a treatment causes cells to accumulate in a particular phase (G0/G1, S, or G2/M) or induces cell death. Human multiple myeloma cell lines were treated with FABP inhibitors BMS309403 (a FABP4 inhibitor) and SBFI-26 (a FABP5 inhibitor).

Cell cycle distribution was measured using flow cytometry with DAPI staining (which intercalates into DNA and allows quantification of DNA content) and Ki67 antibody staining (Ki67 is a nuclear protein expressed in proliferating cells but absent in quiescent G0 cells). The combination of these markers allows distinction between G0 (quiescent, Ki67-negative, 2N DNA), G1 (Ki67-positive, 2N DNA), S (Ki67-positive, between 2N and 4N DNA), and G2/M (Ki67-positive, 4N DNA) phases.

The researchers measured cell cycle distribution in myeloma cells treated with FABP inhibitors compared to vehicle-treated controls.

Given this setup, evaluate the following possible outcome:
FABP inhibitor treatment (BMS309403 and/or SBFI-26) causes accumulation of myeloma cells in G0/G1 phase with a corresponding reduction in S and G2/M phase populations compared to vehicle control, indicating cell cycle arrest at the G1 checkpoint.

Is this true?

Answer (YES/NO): YES